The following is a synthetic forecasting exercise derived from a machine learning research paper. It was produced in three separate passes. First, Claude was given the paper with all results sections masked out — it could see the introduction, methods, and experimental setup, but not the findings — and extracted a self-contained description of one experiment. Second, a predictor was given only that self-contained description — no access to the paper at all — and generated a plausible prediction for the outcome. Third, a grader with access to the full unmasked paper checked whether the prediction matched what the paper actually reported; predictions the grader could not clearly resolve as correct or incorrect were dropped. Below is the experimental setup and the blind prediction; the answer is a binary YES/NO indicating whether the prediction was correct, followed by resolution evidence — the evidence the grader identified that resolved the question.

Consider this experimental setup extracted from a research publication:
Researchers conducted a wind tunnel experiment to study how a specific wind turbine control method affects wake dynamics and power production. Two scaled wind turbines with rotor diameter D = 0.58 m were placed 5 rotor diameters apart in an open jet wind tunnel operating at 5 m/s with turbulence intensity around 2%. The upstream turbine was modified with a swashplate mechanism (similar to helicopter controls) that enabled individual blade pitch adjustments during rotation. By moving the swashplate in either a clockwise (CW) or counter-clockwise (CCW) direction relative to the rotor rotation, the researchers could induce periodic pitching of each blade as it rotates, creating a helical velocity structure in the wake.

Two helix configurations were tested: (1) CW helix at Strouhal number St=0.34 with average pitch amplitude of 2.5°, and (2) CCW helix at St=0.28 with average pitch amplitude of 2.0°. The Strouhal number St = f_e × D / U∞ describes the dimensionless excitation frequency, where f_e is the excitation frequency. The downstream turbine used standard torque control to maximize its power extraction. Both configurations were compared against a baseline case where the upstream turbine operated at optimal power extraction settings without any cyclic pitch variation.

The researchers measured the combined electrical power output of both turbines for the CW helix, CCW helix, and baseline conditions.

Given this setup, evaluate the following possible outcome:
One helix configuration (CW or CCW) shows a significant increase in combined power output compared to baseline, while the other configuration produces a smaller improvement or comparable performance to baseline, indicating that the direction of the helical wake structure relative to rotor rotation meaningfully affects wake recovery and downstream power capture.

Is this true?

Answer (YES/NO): NO